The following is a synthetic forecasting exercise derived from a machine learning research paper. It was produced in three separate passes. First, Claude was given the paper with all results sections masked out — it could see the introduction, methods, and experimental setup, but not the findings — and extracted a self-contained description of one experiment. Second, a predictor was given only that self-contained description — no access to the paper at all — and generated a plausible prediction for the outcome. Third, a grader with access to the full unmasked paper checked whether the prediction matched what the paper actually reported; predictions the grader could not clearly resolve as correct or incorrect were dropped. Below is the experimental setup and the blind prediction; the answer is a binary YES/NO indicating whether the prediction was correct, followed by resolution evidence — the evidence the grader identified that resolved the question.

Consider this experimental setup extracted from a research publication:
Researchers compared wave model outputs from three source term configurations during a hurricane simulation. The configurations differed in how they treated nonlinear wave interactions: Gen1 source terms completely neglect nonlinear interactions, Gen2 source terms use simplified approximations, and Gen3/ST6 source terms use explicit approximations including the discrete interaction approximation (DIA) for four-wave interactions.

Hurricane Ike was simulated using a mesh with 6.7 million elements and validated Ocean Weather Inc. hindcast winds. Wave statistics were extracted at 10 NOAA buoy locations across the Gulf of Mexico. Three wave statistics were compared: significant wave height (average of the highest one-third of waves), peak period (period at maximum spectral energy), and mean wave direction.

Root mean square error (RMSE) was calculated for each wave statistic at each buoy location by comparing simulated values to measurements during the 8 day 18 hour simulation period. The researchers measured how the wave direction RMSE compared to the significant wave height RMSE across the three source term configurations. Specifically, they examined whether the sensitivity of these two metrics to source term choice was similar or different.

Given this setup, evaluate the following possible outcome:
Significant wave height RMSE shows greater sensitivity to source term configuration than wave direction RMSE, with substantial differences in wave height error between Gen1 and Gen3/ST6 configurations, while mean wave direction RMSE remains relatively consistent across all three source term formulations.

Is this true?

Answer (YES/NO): NO